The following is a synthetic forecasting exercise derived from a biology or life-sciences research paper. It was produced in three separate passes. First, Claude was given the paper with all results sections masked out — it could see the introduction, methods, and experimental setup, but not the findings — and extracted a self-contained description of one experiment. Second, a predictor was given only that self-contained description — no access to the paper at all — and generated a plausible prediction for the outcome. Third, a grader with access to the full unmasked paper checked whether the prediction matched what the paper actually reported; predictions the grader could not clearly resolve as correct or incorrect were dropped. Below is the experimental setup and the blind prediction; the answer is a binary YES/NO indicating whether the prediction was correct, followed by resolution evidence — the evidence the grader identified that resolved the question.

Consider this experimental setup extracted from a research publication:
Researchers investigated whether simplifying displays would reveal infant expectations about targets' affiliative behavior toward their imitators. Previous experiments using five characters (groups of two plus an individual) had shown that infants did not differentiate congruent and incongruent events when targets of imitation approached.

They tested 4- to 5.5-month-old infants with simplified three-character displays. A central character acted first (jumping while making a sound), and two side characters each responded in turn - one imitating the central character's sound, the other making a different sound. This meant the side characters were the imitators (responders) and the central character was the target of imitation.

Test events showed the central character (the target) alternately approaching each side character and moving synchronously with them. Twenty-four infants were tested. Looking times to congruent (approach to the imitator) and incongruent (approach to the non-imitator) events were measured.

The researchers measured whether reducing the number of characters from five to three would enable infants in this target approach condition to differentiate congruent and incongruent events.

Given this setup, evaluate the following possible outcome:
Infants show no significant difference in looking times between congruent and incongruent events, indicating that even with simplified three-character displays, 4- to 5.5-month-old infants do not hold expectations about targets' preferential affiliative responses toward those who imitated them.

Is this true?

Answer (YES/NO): YES